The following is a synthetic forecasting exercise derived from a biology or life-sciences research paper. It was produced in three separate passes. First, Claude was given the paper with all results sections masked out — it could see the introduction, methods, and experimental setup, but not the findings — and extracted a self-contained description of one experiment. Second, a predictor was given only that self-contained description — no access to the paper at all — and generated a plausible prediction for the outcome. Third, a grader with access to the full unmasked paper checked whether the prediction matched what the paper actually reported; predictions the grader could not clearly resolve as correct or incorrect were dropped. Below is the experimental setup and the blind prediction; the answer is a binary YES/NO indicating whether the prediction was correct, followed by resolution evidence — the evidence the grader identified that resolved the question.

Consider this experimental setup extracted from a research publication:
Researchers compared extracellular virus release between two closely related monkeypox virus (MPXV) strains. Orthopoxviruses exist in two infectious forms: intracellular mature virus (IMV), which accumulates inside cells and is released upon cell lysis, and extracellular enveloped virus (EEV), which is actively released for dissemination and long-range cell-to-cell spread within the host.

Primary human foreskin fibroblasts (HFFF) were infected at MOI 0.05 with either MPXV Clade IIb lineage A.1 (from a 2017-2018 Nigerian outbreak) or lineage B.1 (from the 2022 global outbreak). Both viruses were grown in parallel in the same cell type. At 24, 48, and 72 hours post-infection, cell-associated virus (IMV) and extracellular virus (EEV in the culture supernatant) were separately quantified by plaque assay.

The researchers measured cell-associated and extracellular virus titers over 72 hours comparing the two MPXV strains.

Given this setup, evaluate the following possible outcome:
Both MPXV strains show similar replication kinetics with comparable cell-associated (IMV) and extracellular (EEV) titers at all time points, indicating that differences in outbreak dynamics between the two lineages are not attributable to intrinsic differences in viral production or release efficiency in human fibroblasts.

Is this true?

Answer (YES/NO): NO